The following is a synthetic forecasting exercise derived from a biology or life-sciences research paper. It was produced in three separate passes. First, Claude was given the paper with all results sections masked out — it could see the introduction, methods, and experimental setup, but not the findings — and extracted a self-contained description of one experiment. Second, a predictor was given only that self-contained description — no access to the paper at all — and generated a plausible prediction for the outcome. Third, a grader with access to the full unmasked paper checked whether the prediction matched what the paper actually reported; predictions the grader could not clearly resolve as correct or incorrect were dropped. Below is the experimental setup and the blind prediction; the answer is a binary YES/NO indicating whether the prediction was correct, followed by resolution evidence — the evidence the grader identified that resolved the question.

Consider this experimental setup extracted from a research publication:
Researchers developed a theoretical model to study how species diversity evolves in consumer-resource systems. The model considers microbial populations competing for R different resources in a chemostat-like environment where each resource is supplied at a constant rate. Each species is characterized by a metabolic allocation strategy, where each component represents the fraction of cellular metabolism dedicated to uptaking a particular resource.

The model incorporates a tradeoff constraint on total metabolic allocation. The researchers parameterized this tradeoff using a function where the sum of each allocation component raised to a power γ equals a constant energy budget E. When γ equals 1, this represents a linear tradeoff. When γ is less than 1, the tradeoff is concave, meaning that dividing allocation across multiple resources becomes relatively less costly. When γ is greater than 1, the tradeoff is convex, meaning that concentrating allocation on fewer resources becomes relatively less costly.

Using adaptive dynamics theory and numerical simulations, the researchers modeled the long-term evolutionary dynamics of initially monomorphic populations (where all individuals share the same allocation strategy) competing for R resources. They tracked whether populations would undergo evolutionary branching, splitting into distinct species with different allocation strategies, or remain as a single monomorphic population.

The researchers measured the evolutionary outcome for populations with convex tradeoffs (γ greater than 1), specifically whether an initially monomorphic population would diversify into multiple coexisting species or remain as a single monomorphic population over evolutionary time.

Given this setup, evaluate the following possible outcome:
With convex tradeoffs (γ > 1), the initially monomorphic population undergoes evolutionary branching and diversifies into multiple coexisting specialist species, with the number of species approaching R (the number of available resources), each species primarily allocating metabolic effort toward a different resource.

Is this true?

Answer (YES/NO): NO